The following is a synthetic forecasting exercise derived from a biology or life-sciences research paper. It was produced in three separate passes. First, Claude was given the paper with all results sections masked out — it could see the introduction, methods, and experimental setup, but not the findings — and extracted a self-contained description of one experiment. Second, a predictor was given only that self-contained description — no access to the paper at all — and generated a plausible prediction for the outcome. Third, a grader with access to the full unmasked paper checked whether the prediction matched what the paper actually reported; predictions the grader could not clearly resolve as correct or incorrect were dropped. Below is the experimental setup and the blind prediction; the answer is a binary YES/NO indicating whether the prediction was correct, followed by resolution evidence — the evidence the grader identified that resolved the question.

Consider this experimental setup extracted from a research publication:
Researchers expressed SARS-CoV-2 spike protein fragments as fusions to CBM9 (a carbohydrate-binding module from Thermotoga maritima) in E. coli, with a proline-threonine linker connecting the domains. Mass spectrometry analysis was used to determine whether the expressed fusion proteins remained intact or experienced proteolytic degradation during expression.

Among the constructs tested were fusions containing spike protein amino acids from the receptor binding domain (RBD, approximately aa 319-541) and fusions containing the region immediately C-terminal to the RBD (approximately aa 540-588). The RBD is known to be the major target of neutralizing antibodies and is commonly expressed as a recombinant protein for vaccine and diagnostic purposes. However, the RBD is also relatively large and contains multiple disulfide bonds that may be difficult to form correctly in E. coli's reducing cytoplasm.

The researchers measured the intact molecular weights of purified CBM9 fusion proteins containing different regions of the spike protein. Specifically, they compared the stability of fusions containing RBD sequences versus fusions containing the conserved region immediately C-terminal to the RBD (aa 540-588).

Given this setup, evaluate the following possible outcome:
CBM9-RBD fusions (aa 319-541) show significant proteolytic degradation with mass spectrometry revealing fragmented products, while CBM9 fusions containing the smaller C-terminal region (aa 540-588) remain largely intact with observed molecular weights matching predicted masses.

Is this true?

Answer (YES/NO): NO